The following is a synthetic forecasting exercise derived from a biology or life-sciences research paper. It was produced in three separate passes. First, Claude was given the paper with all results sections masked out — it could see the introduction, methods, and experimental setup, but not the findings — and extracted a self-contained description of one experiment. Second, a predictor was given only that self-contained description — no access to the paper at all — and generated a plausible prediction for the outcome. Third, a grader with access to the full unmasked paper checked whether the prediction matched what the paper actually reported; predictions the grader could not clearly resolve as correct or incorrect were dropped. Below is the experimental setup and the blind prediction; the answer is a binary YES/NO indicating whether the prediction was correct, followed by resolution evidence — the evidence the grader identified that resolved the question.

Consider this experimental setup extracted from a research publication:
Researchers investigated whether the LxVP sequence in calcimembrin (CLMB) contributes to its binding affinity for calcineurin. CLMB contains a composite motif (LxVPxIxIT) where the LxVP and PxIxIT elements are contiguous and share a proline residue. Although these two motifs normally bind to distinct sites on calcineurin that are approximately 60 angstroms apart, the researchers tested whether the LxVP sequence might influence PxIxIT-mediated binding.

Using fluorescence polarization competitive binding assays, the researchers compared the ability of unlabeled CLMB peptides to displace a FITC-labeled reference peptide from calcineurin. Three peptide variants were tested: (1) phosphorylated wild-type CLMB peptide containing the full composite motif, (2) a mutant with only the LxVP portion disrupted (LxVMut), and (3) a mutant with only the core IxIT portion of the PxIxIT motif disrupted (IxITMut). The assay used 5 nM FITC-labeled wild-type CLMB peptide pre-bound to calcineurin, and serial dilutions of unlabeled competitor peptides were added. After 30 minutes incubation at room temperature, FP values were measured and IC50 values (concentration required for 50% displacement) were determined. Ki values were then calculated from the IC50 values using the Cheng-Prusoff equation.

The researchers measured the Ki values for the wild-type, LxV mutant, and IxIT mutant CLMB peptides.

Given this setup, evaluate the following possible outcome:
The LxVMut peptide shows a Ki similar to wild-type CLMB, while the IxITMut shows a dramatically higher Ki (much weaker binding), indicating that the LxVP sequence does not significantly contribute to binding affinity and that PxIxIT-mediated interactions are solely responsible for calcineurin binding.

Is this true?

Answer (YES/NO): NO